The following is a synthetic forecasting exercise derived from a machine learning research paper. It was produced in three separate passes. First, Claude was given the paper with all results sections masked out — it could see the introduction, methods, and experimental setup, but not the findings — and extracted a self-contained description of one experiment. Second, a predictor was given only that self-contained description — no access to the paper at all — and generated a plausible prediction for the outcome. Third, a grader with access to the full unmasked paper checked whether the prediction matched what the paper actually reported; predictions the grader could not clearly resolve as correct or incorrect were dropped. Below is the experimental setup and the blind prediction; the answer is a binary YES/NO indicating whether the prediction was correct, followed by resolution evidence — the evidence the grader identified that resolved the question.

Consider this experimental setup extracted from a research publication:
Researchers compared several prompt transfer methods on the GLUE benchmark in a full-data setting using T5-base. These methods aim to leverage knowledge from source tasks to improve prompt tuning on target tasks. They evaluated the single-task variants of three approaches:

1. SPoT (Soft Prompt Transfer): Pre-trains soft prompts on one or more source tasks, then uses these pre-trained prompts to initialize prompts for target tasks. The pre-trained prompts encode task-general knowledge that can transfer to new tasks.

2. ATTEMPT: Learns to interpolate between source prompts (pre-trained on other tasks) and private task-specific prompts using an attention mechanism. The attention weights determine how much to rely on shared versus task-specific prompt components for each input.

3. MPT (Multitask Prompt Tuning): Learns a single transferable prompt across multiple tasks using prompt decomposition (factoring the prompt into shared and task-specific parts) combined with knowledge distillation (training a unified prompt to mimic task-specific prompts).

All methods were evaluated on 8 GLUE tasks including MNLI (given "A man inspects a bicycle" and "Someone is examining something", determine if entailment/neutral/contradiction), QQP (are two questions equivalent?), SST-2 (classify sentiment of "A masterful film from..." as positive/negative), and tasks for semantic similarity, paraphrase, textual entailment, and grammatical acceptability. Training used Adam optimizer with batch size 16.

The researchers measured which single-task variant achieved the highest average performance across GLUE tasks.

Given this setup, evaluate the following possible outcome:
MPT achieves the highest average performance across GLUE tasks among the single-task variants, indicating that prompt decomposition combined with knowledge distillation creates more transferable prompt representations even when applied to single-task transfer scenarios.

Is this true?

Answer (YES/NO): YES